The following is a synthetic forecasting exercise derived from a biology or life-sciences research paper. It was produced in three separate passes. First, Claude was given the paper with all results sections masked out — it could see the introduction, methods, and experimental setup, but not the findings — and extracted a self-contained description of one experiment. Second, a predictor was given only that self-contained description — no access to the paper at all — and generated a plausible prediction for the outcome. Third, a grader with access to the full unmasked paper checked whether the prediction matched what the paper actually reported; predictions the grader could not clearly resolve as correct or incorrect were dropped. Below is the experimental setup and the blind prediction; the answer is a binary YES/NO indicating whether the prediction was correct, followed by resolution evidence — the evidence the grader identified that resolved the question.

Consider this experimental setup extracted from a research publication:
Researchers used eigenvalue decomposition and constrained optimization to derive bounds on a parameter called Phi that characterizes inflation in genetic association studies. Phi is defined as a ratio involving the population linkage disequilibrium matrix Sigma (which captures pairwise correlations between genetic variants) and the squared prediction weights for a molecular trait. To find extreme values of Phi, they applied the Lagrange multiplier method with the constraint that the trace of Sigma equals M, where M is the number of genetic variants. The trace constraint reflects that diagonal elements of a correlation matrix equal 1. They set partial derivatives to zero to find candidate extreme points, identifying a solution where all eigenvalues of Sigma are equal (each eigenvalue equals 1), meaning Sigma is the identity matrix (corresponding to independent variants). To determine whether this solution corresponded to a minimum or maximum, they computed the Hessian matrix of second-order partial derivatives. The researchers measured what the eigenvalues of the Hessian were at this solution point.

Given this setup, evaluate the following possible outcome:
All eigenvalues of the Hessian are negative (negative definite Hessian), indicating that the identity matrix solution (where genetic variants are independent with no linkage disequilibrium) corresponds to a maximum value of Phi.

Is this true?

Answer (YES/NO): NO